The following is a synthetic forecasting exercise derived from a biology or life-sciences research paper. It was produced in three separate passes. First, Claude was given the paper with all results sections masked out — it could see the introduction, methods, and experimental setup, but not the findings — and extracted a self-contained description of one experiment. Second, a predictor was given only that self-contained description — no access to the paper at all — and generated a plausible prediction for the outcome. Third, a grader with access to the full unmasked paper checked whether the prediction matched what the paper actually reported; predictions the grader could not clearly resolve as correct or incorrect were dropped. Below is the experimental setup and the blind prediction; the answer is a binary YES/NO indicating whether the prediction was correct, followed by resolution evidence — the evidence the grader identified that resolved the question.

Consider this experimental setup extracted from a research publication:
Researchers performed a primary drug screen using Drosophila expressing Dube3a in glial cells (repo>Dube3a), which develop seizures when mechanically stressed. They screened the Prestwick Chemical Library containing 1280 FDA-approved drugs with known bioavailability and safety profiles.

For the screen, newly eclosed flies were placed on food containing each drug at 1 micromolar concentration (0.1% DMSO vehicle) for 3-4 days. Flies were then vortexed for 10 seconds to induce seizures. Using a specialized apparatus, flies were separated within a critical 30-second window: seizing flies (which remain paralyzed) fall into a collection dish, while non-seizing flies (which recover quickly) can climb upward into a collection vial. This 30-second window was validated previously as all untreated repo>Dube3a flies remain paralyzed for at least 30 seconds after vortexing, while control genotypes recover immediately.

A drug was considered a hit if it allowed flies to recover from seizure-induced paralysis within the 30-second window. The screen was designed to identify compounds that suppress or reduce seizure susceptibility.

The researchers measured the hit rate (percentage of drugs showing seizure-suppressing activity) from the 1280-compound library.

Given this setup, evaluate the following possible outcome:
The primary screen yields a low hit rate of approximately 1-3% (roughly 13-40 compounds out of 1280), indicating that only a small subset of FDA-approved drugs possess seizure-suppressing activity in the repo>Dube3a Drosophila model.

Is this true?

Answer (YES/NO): YES